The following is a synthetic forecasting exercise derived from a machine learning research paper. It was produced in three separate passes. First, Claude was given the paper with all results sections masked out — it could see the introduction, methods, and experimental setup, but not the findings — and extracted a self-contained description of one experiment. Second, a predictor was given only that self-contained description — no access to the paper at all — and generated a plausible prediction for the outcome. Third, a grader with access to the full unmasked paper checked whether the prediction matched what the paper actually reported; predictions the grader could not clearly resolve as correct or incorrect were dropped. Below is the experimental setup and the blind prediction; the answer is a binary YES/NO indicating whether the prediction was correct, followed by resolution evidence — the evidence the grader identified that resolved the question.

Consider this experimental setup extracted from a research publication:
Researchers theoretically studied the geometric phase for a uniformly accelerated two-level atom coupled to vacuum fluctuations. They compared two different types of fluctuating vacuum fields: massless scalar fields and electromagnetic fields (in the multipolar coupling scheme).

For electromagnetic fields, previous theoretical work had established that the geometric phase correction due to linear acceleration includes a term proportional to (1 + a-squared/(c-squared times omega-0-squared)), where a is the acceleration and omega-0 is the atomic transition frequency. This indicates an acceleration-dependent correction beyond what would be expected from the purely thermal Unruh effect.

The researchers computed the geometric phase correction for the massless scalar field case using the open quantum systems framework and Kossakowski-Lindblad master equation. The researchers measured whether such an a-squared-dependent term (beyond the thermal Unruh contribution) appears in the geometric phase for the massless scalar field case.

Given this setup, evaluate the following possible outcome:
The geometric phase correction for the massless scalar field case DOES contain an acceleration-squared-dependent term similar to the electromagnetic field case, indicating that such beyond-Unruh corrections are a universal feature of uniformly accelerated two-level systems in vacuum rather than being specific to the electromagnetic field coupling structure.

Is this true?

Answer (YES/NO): NO